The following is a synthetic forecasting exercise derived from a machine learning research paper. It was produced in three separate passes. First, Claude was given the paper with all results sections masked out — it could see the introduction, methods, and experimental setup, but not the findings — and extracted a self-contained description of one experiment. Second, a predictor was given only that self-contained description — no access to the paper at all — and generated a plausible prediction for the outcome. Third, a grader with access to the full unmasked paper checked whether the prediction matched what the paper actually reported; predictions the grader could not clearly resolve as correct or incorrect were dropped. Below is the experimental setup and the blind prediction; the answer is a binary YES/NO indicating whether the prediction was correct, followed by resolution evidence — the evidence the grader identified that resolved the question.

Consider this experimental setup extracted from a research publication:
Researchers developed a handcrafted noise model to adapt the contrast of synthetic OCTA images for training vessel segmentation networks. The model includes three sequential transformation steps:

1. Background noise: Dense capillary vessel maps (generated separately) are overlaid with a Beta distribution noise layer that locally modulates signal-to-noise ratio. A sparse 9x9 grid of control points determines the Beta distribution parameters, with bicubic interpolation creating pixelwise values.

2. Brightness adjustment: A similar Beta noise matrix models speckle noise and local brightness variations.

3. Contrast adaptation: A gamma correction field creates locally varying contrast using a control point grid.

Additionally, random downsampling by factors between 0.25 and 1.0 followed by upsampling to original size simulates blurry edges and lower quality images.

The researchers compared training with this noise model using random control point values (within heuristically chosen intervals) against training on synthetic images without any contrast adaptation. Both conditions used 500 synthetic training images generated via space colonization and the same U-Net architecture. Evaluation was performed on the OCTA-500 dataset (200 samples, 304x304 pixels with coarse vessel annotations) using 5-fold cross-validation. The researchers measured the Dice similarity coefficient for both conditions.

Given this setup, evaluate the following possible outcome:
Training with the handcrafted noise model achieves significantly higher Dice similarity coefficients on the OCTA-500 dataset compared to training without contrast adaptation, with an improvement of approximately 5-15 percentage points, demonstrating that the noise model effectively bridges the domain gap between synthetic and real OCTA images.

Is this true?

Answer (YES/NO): YES